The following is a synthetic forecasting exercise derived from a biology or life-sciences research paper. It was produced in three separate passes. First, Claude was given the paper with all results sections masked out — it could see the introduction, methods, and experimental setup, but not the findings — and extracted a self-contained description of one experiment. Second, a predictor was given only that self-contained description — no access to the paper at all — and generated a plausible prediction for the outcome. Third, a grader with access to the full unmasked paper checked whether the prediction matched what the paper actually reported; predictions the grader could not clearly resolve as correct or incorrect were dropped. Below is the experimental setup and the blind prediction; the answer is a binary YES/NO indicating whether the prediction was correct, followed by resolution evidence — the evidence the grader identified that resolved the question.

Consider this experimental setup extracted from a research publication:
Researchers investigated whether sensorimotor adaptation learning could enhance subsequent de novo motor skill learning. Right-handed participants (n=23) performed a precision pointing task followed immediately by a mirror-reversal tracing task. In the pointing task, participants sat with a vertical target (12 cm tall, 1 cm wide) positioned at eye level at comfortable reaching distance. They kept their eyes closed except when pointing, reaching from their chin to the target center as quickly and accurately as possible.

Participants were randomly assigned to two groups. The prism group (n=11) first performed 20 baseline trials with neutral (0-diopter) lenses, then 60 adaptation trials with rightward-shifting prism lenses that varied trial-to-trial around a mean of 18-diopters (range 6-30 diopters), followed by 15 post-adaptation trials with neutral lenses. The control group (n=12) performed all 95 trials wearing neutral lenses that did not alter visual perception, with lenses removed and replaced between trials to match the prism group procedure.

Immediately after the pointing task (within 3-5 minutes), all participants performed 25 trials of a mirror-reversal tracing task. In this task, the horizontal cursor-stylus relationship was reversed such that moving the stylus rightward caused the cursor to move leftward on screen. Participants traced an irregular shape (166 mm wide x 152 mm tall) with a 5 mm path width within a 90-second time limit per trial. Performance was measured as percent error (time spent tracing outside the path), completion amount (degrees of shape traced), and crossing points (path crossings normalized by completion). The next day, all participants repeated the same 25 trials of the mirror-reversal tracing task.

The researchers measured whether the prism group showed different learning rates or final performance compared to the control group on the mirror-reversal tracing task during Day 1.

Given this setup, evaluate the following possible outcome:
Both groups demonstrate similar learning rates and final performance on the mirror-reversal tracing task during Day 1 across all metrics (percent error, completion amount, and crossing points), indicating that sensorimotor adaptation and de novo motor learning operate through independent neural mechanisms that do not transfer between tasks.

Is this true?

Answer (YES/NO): YES